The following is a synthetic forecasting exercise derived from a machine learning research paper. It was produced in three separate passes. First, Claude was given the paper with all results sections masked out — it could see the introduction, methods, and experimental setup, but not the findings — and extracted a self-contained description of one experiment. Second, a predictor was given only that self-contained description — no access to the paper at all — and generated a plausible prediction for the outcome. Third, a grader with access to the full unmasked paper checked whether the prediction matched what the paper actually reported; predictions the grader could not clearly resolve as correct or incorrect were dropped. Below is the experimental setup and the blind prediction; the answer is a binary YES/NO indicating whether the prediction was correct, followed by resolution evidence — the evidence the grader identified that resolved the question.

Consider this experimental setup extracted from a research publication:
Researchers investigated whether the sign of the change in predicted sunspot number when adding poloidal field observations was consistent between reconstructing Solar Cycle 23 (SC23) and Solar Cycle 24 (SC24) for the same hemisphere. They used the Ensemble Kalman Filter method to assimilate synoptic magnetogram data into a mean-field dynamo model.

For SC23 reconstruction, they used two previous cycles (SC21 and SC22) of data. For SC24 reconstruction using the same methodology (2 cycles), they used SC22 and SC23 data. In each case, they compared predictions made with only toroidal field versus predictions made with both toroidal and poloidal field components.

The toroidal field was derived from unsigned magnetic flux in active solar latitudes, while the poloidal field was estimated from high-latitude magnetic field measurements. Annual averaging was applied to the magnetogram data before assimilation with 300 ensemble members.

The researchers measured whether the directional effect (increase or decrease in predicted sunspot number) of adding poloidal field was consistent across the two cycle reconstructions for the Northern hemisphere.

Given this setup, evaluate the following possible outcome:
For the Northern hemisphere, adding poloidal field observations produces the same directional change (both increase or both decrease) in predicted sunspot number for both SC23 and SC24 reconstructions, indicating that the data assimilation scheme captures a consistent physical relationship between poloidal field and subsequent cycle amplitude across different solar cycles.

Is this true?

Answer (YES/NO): YES